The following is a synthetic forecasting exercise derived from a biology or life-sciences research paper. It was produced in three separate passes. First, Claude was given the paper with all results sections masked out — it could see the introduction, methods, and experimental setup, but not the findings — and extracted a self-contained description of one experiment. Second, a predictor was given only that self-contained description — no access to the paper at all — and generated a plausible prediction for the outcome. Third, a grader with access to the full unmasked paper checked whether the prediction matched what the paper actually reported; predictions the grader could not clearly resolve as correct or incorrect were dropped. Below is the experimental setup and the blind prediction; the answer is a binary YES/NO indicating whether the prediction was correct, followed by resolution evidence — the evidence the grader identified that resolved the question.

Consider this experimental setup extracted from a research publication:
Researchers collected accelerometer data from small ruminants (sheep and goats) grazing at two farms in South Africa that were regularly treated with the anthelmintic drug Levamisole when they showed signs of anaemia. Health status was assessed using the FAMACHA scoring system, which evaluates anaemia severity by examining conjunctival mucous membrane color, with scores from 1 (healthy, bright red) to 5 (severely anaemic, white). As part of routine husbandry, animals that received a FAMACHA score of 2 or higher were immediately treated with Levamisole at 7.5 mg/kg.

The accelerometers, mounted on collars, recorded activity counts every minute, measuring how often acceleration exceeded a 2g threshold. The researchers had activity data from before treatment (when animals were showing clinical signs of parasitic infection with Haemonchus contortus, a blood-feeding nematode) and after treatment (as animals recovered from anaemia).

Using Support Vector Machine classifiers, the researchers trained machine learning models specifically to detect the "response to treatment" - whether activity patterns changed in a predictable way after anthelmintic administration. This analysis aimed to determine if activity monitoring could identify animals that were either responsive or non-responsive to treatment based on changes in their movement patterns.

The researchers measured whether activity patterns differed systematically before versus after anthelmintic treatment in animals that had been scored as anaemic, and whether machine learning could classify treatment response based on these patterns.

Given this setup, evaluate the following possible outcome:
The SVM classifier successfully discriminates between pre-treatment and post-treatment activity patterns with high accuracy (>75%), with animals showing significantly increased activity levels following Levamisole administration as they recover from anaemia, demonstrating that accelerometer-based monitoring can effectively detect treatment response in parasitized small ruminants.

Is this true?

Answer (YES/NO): NO